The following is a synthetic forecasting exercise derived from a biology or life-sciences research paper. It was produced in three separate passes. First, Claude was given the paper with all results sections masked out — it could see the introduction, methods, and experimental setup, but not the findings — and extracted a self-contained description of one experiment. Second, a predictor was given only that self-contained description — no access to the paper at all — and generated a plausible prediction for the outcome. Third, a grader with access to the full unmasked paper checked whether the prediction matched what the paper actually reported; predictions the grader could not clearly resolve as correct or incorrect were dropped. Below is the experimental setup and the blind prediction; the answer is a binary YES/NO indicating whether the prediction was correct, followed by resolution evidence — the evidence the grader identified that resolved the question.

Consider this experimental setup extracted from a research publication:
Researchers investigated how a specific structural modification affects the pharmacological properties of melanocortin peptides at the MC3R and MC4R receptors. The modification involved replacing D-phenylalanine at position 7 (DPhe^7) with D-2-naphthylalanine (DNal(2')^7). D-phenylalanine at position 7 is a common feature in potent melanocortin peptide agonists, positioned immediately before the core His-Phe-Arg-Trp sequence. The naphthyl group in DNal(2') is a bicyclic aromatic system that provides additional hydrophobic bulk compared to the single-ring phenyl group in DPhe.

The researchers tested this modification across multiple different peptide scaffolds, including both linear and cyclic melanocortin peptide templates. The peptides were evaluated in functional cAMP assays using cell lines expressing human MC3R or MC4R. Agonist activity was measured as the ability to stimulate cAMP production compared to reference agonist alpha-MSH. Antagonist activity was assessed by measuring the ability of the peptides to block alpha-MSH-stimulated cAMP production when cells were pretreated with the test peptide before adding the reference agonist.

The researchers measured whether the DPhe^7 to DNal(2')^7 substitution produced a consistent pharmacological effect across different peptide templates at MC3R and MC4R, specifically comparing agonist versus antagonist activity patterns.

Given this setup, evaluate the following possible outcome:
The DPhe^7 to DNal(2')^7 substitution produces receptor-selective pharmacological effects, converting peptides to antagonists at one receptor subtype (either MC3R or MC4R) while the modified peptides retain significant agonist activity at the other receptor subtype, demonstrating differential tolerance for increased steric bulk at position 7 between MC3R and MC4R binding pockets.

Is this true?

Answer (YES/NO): NO